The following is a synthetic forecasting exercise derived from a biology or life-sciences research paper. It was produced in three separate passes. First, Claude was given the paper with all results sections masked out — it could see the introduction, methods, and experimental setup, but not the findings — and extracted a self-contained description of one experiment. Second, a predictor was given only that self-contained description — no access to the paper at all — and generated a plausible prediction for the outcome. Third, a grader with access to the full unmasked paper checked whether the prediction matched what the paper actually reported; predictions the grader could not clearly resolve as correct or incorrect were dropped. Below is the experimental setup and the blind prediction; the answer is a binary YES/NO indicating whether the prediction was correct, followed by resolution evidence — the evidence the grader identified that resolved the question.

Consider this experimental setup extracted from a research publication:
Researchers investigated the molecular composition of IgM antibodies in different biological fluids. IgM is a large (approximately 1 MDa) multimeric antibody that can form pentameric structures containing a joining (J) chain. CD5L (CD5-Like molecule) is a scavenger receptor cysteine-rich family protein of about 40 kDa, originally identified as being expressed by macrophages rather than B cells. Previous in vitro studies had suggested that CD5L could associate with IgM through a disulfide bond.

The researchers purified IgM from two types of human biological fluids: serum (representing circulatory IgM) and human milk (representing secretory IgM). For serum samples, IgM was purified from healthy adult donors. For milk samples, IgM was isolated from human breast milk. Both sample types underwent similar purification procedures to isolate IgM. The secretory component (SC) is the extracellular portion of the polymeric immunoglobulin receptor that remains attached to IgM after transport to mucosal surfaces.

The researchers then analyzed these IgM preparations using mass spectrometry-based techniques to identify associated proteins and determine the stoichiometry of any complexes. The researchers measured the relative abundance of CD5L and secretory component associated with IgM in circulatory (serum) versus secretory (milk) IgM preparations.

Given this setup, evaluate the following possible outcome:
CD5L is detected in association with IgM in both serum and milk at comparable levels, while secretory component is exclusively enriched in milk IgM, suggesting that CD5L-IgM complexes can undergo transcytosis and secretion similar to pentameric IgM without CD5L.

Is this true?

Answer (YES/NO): NO